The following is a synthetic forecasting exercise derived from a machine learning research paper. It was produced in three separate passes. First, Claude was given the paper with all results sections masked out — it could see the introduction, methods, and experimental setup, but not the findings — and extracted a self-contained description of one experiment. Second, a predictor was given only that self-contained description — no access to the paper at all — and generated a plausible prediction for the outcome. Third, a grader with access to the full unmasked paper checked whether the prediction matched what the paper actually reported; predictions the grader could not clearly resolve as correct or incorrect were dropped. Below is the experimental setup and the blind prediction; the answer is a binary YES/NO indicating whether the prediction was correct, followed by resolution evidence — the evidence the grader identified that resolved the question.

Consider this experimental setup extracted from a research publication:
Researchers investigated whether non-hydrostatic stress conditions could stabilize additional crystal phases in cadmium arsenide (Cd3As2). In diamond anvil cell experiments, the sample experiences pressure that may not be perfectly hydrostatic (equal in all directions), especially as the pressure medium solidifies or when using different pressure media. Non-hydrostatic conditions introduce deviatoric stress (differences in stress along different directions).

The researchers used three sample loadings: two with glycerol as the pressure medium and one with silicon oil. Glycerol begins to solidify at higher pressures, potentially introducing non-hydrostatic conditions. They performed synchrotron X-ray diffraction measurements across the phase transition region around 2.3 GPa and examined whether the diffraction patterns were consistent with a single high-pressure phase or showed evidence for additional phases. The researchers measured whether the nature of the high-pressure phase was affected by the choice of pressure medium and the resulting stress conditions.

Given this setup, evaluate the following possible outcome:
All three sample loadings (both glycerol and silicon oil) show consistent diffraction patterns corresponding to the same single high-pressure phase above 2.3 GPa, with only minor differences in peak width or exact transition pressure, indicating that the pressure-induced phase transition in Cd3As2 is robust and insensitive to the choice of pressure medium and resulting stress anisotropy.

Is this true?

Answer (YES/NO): NO